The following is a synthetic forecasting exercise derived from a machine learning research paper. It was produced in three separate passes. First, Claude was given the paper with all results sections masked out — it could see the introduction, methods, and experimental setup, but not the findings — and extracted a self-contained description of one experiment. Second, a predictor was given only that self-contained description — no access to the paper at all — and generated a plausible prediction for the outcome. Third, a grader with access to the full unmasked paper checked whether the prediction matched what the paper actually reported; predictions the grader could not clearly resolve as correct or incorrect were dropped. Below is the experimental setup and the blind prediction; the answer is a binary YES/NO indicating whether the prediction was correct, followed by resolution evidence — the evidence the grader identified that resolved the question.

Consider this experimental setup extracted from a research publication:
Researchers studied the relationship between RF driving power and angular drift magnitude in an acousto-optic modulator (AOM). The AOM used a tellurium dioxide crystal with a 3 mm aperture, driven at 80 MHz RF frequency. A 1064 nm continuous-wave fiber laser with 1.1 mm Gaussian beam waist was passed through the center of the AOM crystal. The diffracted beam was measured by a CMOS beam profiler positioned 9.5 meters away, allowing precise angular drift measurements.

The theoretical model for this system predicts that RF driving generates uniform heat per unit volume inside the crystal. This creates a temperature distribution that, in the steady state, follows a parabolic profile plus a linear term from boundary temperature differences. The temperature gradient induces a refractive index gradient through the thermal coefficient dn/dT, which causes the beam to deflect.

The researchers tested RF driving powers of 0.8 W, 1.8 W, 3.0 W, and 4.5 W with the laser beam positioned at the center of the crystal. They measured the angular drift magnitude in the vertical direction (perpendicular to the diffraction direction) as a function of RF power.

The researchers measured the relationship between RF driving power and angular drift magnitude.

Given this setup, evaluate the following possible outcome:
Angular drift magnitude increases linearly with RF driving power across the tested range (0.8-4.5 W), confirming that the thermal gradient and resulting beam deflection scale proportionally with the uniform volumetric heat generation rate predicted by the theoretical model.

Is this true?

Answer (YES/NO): YES